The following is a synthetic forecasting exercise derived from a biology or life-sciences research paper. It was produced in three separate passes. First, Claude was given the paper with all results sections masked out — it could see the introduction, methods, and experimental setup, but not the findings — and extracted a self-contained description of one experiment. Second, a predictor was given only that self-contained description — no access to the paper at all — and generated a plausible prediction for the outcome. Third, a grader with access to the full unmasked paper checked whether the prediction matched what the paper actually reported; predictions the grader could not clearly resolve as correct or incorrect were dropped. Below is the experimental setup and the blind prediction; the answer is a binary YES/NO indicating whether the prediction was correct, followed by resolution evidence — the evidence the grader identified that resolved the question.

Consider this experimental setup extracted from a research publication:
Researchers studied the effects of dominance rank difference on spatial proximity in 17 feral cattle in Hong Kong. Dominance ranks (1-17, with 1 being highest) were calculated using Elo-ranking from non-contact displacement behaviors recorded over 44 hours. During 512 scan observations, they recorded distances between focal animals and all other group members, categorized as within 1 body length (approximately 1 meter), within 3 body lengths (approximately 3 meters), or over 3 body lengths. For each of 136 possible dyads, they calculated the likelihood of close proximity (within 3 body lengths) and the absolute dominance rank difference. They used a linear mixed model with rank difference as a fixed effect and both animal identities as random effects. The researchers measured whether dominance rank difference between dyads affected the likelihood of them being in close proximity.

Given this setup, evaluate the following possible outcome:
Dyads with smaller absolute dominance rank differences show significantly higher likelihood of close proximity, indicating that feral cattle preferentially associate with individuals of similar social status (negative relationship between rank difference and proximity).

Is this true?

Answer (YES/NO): NO